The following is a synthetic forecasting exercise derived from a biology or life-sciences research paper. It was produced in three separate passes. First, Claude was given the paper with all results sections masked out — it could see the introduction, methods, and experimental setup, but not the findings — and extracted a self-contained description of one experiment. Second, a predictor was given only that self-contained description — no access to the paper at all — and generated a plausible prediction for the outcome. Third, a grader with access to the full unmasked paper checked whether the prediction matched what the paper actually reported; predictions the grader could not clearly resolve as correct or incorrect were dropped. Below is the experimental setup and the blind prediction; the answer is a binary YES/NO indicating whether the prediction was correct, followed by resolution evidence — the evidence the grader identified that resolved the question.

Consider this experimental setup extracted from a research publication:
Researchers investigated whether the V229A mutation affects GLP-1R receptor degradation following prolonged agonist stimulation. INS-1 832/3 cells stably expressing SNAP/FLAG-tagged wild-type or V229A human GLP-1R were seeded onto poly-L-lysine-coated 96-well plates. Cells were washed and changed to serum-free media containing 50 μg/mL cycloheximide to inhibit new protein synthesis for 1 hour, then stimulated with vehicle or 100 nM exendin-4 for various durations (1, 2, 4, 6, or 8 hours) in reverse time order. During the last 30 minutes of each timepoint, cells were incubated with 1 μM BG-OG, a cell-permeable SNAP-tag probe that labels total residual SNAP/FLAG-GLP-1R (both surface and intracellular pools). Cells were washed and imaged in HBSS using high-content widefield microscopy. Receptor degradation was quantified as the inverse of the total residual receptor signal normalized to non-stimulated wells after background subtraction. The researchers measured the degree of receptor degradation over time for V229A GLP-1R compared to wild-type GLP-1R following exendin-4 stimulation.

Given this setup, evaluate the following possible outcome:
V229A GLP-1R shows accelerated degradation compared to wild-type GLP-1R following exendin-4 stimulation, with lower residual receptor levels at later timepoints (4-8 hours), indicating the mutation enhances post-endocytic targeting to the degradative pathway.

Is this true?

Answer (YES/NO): NO